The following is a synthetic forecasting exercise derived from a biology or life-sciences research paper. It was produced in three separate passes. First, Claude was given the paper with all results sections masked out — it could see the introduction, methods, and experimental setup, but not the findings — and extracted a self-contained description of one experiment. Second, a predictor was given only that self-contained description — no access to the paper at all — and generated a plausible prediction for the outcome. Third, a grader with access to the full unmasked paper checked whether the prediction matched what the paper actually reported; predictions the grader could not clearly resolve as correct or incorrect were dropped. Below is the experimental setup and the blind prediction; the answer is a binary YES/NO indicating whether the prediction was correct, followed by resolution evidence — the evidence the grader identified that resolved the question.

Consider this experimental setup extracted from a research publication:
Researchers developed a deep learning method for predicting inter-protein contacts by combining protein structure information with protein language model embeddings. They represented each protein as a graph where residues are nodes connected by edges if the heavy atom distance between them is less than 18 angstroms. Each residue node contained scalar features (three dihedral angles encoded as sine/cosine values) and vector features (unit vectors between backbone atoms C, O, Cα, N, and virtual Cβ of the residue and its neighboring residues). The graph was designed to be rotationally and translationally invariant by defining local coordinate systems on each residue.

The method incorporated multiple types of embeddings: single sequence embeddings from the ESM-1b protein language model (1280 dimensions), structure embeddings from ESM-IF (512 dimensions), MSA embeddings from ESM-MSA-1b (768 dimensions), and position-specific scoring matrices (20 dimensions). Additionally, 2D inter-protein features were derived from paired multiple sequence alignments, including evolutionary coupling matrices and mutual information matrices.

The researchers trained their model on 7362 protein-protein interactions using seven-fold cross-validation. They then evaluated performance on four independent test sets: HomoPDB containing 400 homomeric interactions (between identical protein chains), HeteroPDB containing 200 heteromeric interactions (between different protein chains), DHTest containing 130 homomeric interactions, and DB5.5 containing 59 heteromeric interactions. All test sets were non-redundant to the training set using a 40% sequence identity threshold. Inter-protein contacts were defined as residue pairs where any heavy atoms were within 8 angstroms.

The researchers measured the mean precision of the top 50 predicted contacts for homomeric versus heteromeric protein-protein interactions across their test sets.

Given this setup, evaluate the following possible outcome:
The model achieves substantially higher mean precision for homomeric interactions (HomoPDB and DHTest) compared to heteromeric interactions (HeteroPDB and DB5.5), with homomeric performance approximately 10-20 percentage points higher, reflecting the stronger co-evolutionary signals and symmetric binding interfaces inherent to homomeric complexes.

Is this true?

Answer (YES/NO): NO